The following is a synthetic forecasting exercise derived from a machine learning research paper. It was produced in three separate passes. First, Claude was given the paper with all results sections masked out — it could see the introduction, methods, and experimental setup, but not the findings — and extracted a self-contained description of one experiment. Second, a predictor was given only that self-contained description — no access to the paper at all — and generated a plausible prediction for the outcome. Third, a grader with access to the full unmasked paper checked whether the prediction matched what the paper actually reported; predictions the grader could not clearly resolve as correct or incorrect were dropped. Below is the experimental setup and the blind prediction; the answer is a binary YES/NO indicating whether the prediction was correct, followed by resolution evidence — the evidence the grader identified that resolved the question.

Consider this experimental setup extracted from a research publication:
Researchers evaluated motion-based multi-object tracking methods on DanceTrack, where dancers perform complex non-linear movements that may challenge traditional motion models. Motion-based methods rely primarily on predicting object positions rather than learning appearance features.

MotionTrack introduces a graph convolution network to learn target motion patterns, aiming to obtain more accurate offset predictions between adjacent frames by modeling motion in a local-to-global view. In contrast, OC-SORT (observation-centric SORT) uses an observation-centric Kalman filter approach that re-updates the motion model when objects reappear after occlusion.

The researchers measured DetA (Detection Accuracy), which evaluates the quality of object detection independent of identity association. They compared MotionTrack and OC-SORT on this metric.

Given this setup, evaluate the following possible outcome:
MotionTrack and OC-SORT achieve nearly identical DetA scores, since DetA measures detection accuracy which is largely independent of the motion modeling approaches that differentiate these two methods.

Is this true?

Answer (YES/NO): NO